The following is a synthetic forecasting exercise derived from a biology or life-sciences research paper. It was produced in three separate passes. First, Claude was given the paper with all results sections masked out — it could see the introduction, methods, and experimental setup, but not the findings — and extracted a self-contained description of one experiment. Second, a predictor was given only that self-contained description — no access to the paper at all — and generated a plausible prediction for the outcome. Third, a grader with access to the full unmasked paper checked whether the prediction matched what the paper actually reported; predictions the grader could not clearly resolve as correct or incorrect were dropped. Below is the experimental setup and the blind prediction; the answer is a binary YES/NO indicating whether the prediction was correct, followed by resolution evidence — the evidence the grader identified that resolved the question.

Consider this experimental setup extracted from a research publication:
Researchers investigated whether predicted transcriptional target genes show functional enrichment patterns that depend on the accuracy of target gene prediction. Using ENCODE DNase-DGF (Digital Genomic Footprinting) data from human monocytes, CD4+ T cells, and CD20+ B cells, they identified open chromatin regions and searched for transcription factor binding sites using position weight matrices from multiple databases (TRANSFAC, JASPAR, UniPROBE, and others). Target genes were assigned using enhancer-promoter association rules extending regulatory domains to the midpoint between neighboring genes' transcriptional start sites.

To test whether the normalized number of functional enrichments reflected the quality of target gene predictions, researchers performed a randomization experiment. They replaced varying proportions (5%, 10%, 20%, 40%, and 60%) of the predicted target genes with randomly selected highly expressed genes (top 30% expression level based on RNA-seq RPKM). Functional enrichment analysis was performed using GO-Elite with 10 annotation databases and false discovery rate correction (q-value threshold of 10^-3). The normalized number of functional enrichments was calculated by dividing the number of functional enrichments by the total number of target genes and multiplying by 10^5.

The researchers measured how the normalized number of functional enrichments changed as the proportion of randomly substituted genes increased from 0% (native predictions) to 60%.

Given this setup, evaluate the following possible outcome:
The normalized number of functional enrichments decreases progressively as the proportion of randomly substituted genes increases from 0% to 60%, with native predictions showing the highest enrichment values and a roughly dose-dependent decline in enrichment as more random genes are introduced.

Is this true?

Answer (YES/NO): YES